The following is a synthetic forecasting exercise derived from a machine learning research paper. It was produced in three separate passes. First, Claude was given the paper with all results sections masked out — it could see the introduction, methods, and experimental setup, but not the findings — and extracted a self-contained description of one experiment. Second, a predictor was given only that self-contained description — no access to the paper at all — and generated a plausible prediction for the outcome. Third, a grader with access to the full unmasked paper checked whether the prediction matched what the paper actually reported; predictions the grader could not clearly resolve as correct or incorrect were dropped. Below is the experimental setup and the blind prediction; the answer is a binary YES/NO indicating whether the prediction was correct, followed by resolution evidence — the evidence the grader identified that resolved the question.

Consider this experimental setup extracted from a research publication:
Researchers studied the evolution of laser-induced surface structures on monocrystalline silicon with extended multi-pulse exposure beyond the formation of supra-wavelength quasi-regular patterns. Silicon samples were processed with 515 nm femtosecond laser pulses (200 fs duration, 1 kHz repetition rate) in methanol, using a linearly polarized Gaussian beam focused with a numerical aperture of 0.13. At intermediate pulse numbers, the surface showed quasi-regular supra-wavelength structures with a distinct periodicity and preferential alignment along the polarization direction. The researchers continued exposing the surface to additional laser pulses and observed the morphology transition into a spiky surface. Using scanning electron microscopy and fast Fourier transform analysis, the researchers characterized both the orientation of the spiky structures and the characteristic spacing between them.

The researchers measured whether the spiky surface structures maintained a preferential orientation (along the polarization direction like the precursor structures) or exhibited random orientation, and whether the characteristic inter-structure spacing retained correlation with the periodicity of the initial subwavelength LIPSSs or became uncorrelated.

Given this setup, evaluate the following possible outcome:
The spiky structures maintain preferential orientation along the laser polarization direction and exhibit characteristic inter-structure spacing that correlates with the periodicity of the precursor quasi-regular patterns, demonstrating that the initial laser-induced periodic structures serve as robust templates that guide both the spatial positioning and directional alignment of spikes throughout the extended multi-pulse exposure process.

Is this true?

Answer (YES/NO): NO